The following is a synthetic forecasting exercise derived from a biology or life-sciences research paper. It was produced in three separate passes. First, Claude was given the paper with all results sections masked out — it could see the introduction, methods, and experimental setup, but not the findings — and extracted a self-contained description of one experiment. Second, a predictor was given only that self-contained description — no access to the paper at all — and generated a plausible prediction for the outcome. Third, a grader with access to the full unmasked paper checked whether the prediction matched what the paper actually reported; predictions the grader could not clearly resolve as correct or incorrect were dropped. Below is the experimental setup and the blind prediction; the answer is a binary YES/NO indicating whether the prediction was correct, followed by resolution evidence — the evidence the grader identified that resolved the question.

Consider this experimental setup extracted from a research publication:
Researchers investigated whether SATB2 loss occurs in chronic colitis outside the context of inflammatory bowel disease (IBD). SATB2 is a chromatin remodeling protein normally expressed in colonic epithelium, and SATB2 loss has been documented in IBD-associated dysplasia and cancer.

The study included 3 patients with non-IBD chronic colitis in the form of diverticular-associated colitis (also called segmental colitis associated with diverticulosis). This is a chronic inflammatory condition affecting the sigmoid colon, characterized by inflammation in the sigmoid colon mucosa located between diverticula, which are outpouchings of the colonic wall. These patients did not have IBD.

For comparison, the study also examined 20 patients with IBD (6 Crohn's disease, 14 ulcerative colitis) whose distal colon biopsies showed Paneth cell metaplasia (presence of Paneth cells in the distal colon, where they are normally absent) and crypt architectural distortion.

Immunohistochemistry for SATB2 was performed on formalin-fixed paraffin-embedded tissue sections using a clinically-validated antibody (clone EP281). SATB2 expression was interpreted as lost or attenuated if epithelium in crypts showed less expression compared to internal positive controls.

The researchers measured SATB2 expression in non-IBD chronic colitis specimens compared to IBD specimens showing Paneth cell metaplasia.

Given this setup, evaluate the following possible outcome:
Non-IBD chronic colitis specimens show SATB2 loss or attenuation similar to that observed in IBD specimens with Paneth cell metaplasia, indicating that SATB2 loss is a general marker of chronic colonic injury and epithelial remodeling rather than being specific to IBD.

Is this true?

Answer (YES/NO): NO